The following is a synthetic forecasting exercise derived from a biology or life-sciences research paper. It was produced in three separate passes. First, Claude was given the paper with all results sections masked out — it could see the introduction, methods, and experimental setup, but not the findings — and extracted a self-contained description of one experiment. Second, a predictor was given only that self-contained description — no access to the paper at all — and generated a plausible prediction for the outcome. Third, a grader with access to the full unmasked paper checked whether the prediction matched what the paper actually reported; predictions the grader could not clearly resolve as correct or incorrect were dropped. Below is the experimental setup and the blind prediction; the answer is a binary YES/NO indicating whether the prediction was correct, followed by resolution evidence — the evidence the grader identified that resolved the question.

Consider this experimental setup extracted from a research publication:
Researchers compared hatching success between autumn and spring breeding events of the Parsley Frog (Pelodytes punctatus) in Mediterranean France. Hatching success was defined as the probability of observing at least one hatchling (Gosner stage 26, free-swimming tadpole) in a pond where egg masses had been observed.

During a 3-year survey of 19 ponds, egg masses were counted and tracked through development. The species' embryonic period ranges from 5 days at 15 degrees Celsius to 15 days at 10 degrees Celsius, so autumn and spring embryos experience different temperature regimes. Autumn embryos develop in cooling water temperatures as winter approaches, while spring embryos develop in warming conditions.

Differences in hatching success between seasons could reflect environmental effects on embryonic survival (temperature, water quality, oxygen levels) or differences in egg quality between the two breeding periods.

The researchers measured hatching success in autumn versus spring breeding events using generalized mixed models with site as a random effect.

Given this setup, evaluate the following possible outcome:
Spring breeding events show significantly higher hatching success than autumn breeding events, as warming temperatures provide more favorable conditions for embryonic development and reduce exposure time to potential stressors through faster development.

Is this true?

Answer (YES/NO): NO